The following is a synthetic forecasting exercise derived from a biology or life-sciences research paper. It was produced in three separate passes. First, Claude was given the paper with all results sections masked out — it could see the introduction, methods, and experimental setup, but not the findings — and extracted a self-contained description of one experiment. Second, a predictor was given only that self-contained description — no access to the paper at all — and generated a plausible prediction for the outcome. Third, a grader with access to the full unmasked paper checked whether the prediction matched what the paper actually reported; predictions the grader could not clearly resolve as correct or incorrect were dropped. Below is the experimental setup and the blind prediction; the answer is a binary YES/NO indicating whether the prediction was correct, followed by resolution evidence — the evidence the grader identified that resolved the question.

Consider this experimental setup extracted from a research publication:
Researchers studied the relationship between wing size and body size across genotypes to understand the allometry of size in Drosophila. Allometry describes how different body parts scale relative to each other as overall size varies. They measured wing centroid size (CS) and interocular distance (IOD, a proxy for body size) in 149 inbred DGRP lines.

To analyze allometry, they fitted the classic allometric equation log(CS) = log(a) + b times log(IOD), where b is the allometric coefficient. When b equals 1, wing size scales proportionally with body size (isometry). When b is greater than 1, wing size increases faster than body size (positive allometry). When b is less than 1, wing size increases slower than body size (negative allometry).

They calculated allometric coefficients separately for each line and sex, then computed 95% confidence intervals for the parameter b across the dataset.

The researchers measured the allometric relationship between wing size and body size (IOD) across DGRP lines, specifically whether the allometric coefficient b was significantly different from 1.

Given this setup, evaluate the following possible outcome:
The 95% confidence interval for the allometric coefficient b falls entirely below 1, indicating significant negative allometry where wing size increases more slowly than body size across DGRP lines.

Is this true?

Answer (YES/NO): NO